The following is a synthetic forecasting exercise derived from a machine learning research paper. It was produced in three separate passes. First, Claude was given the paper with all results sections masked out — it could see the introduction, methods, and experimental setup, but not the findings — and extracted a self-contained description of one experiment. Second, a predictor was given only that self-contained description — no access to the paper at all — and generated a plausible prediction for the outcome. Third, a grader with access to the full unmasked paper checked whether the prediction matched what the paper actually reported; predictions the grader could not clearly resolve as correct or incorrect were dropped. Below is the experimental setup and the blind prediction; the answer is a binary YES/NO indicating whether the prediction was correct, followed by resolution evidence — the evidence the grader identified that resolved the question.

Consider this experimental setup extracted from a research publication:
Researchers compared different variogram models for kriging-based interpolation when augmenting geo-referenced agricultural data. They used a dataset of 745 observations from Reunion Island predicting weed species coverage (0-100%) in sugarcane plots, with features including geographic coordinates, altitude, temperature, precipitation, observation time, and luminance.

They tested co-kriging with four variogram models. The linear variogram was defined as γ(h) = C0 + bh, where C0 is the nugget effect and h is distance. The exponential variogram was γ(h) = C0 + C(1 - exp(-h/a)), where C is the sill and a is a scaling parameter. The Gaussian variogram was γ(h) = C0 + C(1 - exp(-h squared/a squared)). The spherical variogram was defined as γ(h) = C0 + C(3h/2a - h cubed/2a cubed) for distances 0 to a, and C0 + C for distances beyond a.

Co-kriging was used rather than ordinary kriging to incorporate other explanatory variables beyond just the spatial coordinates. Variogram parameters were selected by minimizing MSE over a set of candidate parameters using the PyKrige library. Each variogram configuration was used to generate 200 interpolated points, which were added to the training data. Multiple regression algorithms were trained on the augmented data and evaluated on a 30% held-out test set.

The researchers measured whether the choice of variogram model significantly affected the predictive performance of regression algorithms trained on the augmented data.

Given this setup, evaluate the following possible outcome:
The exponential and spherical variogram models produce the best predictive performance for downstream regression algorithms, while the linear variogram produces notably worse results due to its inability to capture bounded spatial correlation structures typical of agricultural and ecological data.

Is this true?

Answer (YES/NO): NO